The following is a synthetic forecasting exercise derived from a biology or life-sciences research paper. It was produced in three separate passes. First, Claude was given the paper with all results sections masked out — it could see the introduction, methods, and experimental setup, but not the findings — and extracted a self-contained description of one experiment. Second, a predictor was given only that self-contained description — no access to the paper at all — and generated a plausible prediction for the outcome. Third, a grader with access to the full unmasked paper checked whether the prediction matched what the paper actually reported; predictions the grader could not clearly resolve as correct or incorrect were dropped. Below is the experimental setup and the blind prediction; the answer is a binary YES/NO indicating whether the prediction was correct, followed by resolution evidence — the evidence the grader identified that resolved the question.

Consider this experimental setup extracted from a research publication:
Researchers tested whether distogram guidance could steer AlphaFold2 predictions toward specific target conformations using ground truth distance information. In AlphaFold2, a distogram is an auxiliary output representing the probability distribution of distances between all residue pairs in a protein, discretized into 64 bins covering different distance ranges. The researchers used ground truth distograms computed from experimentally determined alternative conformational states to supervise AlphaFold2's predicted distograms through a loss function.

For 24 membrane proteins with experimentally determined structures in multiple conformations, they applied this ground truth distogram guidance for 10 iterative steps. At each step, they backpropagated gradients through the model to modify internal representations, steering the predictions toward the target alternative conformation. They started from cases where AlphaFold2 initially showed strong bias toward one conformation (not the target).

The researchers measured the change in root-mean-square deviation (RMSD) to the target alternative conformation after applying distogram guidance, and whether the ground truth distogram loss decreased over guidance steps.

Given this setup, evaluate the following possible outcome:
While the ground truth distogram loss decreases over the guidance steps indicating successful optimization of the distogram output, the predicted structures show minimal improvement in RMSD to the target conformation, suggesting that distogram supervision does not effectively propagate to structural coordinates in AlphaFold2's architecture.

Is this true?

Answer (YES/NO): NO